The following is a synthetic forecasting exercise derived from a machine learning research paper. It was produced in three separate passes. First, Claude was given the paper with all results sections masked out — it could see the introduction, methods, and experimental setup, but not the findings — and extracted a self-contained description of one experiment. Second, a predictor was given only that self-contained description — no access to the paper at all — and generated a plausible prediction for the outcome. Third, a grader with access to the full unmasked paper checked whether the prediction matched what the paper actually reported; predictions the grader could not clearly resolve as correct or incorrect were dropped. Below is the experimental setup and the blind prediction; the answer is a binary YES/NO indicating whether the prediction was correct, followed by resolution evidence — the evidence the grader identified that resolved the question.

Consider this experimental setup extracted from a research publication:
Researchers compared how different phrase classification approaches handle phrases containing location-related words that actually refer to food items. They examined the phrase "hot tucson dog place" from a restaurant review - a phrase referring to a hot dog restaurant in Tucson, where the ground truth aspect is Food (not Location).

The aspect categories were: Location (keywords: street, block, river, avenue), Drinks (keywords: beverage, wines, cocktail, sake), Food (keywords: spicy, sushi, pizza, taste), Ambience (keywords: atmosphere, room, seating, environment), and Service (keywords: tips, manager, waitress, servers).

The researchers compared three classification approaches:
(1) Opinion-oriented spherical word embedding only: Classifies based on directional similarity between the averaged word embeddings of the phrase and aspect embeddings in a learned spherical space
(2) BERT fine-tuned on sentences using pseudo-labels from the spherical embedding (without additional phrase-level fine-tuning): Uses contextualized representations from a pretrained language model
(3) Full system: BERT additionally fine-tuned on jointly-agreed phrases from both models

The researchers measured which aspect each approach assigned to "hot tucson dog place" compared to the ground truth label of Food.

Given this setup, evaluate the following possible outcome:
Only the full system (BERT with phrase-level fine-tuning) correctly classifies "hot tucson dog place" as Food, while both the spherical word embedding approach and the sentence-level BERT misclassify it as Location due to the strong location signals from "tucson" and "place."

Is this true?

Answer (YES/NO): NO